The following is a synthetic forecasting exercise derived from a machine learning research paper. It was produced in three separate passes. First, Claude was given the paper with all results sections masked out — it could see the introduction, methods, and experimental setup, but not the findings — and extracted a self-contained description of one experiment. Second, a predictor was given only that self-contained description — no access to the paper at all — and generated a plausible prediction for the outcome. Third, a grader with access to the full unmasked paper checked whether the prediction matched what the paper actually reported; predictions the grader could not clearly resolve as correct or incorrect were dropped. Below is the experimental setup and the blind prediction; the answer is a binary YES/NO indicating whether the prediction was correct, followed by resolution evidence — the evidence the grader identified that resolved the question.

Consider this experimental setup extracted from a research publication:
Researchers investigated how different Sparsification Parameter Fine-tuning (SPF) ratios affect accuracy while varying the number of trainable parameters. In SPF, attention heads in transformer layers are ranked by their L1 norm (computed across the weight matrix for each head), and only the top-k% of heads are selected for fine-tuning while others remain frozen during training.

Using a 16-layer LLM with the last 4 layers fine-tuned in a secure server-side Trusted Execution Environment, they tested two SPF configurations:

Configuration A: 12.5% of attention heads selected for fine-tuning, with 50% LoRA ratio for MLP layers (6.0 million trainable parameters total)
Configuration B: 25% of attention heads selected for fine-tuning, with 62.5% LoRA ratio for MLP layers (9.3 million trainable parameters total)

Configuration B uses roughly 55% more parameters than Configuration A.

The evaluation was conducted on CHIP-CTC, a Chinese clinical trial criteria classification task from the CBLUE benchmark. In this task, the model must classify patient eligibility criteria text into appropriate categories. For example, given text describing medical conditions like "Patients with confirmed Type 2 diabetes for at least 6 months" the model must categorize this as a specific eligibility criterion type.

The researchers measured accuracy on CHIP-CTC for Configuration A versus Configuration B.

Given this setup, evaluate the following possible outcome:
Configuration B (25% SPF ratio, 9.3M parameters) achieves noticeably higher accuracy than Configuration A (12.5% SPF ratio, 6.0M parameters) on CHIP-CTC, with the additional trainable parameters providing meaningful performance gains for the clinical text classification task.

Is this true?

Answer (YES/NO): YES